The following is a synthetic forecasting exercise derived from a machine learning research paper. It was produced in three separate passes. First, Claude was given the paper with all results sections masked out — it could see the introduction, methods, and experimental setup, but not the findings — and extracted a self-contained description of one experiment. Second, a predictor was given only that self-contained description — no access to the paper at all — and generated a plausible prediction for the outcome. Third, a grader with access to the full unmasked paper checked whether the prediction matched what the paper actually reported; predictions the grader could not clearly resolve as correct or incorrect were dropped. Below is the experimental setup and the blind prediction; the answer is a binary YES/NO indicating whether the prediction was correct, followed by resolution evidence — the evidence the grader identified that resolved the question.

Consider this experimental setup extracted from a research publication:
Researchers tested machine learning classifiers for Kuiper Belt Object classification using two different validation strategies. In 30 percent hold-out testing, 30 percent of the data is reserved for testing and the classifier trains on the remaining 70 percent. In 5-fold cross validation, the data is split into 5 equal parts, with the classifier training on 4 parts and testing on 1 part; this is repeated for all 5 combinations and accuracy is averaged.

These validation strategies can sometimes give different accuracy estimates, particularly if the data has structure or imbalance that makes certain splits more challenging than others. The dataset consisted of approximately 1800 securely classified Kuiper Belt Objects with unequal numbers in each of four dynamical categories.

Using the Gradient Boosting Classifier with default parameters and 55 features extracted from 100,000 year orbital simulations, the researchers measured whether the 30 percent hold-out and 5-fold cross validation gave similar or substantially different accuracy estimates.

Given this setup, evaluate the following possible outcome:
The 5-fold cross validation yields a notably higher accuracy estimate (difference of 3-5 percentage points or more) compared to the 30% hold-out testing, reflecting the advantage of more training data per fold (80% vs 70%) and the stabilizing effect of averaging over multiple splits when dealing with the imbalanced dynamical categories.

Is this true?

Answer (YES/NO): NO